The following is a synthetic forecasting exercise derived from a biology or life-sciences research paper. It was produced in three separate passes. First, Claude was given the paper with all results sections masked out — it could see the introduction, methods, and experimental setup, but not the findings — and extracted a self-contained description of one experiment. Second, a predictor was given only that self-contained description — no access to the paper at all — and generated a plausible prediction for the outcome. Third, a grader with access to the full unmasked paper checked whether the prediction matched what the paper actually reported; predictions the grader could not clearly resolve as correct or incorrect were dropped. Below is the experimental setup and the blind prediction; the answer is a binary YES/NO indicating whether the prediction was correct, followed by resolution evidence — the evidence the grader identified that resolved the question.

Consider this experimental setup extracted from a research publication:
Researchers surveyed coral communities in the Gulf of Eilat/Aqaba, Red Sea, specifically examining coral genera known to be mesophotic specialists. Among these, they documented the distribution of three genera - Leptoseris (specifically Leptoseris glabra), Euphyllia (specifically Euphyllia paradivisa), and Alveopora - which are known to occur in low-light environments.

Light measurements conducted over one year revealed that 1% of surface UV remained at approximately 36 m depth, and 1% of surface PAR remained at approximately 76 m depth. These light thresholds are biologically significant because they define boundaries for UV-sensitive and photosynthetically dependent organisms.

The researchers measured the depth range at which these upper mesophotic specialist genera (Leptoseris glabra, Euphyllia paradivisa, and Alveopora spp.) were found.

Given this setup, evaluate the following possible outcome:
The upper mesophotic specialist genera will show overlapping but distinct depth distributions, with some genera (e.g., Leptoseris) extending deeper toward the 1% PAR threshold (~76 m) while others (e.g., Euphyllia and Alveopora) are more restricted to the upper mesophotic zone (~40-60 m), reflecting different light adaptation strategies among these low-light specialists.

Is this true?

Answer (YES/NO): NO